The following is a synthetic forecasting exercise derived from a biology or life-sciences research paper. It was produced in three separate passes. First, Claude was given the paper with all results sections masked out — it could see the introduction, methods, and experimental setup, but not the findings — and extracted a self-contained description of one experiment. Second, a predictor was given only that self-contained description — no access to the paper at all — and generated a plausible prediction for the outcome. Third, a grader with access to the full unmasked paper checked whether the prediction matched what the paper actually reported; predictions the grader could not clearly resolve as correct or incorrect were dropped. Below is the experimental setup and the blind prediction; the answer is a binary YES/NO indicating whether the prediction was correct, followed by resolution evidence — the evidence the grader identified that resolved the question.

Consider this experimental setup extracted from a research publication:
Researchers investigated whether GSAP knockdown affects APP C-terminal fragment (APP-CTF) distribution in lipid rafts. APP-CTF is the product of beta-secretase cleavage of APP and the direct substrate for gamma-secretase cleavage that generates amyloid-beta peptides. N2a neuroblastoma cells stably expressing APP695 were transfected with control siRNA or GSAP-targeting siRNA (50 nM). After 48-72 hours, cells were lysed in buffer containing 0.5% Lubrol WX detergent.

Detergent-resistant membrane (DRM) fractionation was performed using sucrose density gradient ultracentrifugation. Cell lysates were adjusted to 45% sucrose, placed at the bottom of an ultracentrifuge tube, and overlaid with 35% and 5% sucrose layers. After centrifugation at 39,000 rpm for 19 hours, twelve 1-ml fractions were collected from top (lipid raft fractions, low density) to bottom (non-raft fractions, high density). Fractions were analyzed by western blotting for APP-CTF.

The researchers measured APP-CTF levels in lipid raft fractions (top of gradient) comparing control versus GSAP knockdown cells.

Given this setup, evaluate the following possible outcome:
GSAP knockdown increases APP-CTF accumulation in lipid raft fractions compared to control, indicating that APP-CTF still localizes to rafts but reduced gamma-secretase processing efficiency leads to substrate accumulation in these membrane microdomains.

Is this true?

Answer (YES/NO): NO